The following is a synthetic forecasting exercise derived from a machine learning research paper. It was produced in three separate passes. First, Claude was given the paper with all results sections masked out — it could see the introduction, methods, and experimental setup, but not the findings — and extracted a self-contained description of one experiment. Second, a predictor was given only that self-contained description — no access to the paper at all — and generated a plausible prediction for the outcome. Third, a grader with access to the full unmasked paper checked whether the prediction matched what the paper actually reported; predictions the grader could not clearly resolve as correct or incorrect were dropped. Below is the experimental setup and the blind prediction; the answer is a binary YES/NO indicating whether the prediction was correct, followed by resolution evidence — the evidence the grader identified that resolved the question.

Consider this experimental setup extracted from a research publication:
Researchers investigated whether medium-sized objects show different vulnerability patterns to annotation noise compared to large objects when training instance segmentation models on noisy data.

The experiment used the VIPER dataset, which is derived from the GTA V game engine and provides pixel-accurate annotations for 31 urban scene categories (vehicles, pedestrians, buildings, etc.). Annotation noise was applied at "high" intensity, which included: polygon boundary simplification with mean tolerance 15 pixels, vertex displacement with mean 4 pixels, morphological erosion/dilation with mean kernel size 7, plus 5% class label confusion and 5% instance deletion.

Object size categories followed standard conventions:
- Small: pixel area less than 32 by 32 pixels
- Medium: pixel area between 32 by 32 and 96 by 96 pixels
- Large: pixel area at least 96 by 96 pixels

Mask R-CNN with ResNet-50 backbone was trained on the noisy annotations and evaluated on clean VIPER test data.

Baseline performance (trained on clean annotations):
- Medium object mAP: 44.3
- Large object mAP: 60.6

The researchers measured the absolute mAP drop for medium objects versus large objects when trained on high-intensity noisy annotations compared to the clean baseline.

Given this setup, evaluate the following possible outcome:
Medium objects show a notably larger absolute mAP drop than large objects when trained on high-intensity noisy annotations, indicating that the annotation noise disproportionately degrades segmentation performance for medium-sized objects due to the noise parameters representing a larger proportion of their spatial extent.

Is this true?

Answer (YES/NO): YES